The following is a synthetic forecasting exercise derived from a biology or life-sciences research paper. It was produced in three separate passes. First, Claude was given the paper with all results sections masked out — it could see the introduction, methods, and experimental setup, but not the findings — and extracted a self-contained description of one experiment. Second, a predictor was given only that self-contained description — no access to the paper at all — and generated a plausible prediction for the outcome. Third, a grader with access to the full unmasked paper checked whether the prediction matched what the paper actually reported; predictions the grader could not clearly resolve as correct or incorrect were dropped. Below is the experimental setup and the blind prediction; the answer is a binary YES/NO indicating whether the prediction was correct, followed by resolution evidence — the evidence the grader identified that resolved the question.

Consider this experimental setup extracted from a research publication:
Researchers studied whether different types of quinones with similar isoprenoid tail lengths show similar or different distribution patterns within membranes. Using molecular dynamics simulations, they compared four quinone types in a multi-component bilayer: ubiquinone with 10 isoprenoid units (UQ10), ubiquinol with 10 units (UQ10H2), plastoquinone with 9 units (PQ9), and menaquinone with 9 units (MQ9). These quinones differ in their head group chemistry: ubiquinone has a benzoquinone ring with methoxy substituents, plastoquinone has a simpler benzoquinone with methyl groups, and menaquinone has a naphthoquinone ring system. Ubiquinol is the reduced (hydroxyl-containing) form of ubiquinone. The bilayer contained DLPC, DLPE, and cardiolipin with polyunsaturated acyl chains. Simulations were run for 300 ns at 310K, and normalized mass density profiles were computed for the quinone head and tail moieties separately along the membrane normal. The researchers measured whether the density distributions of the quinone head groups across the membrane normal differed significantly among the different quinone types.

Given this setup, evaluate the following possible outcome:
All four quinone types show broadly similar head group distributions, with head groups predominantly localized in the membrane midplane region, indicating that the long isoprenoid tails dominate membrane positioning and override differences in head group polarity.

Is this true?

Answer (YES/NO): NO